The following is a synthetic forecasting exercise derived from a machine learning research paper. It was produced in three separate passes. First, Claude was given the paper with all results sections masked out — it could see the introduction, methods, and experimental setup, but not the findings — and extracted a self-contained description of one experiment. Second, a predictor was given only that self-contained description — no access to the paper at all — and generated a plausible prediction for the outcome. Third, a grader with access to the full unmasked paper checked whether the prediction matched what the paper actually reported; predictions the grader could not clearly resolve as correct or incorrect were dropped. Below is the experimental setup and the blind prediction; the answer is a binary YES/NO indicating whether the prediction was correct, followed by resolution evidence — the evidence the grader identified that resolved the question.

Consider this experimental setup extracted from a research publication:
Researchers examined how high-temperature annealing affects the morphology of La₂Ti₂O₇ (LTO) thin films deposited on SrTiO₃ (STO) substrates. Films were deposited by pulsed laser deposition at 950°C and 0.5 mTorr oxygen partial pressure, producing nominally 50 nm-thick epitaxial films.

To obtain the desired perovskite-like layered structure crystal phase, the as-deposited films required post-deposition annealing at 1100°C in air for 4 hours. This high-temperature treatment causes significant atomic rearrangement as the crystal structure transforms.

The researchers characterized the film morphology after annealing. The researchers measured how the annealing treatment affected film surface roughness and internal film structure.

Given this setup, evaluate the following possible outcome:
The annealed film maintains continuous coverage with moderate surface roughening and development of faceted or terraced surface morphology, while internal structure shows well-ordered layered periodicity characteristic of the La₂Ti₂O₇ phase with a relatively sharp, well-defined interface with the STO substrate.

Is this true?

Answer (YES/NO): NO